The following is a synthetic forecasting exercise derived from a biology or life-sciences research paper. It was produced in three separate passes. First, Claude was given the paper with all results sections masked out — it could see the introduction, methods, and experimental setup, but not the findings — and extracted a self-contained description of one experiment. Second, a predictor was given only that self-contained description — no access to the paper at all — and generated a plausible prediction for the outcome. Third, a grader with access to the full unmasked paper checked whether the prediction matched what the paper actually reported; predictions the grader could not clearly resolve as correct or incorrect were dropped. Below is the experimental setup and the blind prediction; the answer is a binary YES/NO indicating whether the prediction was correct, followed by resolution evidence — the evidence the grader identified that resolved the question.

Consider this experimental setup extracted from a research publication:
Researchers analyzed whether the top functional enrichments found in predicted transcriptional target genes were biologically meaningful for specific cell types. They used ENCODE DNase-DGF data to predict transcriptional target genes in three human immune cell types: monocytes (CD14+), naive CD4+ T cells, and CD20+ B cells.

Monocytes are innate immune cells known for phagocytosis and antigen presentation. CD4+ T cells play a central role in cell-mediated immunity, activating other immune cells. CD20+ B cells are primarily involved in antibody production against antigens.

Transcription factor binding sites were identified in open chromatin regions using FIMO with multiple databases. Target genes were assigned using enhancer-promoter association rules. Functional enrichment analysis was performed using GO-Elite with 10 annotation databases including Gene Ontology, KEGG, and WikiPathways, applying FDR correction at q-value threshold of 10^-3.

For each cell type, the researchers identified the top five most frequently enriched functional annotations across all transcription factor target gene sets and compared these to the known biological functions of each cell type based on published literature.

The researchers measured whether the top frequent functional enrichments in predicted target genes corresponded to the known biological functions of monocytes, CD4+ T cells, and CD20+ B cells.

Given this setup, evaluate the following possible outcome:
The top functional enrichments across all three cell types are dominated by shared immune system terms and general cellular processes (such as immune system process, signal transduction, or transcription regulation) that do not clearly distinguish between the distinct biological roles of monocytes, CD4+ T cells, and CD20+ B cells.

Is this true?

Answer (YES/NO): NO